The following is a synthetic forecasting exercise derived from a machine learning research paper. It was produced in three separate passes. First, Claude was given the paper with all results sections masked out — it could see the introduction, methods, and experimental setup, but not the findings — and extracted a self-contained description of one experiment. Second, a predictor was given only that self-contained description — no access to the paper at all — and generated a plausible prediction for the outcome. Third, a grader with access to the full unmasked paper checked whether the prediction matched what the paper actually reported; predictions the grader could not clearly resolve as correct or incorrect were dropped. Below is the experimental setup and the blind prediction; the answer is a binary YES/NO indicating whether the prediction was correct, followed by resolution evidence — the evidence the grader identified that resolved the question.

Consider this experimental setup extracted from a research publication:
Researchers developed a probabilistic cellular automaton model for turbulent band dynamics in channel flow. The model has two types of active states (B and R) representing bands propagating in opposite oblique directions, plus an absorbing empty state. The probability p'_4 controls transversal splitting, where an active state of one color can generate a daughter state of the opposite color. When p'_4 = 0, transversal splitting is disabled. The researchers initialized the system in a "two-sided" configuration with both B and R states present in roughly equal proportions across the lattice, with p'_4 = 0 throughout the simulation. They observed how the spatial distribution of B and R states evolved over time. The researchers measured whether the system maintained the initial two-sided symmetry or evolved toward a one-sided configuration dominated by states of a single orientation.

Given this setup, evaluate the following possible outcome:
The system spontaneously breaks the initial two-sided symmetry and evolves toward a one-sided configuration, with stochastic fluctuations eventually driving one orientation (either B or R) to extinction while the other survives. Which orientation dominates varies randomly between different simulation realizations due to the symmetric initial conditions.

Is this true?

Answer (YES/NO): YES